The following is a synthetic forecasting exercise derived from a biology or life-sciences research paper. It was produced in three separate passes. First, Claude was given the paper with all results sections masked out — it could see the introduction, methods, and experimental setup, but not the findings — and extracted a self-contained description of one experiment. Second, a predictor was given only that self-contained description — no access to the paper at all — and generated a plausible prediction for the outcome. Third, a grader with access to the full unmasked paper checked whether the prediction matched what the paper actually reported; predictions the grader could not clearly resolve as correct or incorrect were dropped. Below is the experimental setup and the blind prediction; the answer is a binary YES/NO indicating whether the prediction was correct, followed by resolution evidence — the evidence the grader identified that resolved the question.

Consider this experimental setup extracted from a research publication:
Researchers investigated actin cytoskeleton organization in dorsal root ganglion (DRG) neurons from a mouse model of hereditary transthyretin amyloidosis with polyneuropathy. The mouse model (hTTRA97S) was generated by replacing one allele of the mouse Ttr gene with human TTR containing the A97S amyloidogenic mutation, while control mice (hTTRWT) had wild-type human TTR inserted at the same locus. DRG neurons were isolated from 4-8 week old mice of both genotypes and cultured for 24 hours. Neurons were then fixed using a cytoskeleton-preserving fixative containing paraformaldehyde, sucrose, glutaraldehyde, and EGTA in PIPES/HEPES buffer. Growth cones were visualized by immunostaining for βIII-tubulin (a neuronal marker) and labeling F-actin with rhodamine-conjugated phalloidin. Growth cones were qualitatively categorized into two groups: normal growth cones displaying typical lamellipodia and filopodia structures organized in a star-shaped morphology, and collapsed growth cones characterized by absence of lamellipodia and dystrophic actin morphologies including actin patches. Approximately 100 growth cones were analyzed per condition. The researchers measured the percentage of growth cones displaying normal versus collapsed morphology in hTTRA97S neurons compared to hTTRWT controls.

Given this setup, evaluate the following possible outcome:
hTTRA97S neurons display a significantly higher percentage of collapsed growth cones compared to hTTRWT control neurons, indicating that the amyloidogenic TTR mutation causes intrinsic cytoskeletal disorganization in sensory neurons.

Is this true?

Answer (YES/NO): YES